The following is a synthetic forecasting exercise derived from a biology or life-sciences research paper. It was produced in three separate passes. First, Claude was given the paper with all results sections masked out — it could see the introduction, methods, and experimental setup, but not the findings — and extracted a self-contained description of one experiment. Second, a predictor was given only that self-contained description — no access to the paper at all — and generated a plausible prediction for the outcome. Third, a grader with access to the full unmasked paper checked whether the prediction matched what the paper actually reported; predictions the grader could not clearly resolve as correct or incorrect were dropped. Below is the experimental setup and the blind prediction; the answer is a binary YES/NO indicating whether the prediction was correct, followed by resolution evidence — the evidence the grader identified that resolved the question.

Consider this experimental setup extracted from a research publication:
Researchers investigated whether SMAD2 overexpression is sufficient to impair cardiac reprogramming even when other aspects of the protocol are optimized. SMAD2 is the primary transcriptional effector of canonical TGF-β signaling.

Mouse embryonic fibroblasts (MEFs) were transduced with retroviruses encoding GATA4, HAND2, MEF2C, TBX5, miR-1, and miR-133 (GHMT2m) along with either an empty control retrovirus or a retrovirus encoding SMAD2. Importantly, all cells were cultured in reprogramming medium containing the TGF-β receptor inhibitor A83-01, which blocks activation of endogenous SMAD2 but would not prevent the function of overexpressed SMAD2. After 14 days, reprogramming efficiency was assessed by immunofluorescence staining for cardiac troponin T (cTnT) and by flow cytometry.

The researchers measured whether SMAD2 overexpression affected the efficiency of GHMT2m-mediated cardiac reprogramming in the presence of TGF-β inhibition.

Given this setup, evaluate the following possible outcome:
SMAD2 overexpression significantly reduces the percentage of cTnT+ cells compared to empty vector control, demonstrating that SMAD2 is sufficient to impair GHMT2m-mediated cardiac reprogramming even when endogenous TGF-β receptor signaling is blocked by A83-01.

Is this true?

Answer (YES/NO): NO